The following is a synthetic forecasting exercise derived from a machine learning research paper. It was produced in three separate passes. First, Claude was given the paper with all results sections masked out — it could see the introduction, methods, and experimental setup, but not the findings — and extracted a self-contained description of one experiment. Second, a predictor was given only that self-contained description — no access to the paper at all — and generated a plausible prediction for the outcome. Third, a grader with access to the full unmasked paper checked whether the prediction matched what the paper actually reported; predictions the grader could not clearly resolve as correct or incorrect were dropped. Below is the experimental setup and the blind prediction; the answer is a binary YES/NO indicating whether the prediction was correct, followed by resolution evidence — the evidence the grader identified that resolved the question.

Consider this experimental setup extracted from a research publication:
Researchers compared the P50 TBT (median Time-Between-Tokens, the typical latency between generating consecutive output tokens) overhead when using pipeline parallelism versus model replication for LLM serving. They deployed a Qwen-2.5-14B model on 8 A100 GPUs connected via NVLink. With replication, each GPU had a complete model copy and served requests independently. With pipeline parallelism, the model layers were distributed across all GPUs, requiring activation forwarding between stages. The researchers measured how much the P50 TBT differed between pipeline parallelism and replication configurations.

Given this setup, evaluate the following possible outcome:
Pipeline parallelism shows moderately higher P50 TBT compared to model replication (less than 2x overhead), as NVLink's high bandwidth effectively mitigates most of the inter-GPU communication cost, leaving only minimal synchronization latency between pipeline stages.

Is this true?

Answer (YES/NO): NO